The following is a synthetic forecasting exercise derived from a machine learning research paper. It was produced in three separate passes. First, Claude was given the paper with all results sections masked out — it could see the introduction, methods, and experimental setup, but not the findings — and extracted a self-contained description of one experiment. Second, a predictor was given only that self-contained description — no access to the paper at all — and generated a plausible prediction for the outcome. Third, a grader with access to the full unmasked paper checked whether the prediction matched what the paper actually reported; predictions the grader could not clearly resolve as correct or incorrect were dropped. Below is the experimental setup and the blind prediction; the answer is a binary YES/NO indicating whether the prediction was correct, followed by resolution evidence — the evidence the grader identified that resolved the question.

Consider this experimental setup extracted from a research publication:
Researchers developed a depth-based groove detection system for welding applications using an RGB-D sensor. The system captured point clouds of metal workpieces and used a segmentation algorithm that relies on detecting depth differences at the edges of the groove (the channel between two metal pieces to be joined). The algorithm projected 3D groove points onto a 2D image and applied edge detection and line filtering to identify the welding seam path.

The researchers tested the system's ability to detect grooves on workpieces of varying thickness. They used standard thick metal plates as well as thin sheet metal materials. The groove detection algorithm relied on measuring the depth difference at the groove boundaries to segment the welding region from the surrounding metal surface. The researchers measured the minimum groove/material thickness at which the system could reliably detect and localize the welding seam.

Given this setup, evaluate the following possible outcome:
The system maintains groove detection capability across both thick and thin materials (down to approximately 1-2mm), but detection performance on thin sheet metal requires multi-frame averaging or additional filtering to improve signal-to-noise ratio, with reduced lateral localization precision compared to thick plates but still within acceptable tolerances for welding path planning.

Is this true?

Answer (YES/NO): NO